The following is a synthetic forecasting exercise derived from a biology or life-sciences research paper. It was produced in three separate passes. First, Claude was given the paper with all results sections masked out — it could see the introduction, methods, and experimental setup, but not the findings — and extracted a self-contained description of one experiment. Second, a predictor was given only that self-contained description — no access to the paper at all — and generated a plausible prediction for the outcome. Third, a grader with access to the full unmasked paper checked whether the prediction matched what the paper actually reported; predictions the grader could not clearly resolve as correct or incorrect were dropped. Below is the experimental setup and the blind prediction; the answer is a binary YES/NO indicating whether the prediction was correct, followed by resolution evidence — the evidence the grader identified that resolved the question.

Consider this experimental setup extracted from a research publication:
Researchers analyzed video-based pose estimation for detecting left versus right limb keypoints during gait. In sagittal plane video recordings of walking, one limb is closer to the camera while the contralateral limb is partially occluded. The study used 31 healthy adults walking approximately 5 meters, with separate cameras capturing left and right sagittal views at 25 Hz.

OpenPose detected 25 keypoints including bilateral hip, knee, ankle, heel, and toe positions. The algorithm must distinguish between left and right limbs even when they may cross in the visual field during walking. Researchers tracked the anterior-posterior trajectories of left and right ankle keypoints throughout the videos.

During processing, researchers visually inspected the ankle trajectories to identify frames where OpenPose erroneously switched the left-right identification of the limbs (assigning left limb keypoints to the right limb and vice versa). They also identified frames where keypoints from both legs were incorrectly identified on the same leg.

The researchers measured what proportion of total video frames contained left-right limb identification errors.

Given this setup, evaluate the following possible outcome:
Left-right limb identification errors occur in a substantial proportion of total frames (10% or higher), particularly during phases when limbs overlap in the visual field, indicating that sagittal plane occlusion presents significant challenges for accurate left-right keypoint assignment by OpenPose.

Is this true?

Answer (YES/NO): NO